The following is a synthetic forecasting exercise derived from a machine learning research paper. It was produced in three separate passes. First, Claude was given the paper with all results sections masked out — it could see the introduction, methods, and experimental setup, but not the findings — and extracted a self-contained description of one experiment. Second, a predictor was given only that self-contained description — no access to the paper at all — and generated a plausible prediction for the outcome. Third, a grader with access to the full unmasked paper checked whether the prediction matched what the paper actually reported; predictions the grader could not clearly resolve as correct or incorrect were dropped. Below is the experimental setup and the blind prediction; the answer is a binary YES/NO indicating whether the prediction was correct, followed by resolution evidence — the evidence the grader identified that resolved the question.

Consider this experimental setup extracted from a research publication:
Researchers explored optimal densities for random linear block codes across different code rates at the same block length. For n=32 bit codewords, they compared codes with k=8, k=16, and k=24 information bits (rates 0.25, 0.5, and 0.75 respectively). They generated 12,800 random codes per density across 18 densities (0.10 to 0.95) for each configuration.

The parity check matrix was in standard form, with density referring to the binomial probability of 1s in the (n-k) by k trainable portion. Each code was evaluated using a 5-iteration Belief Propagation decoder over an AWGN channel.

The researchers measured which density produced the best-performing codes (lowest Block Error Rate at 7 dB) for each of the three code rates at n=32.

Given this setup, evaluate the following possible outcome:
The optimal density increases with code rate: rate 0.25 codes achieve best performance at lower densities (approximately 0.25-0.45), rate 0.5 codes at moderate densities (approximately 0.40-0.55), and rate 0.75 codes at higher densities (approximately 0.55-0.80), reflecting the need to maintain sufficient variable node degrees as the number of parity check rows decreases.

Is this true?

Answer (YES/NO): NO